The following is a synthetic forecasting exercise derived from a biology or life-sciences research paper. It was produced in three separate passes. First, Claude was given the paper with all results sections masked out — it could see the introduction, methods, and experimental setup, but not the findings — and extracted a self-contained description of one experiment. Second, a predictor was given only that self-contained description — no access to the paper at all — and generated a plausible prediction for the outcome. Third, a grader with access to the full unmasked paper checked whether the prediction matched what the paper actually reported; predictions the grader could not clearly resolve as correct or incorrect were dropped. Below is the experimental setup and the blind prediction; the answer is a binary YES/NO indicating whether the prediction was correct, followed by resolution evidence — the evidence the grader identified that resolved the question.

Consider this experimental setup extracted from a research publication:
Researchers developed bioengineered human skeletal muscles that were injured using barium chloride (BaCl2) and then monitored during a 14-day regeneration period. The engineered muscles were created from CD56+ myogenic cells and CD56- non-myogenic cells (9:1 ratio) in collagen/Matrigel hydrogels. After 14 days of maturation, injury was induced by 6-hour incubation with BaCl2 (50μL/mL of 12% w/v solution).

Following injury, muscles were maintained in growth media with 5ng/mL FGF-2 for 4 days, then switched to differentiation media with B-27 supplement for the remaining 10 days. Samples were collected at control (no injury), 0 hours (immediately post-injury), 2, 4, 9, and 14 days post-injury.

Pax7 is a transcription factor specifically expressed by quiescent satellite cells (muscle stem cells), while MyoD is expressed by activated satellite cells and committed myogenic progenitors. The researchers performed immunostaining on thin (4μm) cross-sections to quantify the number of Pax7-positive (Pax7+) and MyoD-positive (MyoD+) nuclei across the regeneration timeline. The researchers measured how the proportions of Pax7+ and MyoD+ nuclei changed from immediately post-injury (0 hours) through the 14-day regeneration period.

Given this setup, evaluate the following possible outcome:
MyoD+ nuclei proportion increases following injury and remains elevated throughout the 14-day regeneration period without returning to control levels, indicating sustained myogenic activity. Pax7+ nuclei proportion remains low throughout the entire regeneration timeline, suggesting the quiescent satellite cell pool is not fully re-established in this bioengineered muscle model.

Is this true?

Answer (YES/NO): NO